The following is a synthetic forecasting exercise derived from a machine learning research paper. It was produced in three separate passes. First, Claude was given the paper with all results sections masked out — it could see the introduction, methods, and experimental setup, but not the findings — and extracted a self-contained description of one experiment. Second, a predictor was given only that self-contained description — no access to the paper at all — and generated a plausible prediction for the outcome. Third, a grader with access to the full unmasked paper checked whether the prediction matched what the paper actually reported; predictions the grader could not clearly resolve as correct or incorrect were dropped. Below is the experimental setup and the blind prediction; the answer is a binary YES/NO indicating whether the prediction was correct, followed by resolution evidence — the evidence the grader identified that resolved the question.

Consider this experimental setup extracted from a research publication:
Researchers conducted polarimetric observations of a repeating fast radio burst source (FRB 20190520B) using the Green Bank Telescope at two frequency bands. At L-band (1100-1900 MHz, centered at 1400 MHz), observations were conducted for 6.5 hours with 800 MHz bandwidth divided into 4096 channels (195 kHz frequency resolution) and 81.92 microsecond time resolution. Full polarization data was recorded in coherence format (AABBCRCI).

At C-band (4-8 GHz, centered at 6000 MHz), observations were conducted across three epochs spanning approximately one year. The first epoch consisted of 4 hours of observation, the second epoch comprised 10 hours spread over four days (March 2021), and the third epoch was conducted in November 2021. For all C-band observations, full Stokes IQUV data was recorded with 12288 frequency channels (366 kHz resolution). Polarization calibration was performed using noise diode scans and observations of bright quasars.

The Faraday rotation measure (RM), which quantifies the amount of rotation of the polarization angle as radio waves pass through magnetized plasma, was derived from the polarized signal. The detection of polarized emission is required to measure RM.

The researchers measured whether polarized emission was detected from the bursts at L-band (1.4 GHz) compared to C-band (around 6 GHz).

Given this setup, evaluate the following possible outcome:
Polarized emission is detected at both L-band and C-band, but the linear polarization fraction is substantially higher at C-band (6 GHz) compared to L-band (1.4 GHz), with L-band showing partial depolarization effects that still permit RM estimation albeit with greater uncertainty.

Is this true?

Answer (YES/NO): NO